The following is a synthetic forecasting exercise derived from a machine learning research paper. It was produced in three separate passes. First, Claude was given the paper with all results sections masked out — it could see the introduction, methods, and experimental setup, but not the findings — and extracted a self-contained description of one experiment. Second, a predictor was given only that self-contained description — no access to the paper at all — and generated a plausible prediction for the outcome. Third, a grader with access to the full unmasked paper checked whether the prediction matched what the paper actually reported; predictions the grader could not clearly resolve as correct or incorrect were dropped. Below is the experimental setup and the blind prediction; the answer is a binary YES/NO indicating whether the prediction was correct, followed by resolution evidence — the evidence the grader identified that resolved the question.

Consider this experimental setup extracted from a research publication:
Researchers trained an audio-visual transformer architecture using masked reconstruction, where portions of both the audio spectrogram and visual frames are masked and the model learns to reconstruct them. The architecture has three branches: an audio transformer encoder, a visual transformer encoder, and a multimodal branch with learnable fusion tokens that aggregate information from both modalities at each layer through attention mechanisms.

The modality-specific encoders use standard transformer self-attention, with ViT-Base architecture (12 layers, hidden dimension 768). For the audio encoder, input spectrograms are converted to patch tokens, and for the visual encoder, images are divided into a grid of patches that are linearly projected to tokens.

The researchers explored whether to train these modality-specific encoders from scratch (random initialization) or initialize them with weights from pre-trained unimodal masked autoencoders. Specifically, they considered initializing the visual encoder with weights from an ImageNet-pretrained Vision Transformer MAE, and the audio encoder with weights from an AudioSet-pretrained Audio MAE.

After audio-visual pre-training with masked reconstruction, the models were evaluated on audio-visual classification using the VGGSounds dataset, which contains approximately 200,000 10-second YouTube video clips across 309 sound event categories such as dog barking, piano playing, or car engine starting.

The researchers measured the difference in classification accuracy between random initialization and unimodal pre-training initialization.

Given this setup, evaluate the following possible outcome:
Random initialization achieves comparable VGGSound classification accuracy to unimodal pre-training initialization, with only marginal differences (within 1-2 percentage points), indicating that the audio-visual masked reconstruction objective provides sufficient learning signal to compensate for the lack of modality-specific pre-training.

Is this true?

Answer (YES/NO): NO